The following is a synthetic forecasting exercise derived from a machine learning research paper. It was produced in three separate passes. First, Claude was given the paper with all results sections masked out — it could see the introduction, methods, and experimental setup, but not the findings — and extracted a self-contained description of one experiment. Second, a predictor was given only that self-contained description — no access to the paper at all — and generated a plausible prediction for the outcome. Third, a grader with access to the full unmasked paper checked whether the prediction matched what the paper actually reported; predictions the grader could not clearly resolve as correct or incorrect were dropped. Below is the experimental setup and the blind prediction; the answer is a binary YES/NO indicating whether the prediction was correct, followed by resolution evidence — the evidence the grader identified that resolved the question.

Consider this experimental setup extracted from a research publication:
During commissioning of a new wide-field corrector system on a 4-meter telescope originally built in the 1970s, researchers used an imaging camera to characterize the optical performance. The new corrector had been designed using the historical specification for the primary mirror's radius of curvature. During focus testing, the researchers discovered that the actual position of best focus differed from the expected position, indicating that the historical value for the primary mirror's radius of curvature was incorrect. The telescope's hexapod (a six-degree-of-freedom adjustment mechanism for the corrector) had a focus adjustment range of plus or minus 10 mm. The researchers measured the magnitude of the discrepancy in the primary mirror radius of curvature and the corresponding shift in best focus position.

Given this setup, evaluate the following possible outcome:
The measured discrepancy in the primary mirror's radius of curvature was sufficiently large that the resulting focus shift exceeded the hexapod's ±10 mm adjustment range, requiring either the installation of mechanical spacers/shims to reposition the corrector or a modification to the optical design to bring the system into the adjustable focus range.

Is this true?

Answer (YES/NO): NO